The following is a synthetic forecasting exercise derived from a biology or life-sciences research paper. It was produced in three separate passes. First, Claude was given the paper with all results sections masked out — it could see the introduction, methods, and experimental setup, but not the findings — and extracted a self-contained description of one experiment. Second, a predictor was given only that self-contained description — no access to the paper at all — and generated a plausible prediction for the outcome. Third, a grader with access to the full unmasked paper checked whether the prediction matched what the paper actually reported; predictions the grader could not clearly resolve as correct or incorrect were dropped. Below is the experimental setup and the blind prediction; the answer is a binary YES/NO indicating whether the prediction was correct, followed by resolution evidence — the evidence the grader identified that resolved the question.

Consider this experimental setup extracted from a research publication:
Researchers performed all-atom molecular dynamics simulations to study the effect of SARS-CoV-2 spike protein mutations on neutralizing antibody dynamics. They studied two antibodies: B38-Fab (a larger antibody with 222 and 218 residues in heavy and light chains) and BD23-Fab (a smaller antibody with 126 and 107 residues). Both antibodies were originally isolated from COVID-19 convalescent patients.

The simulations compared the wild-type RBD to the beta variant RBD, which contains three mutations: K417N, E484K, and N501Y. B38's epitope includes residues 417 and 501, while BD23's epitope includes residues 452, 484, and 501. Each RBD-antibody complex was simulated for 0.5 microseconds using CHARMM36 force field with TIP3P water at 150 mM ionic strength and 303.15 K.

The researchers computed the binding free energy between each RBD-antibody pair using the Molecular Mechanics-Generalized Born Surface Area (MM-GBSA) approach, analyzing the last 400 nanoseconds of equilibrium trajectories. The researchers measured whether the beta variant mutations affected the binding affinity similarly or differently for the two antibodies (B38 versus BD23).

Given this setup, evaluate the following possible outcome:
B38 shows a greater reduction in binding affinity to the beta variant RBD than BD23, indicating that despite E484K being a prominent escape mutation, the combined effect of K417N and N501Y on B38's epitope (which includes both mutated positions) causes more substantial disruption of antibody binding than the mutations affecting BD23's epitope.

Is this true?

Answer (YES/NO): NO